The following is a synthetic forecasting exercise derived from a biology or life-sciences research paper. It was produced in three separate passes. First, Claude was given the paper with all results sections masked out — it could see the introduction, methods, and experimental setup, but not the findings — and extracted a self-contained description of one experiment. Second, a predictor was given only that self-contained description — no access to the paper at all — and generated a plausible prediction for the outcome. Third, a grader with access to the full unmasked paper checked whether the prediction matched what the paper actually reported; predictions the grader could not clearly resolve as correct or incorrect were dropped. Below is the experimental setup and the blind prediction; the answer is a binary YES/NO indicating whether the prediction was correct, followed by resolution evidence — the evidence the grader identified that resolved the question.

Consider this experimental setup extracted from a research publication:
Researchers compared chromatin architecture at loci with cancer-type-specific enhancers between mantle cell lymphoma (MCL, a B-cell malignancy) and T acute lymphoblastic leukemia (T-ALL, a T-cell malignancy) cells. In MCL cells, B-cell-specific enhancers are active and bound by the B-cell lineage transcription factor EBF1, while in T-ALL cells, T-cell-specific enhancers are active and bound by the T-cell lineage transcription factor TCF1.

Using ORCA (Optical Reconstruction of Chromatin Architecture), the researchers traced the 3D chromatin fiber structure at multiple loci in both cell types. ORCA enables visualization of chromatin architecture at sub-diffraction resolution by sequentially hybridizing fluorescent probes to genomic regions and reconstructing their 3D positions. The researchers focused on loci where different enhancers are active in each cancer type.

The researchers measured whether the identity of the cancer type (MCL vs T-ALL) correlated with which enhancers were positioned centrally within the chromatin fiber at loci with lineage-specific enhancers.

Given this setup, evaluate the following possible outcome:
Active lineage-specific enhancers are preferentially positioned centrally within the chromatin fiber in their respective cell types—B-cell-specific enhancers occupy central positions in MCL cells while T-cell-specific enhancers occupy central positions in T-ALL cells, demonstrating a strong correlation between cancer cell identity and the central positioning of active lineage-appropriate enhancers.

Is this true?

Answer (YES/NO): YES